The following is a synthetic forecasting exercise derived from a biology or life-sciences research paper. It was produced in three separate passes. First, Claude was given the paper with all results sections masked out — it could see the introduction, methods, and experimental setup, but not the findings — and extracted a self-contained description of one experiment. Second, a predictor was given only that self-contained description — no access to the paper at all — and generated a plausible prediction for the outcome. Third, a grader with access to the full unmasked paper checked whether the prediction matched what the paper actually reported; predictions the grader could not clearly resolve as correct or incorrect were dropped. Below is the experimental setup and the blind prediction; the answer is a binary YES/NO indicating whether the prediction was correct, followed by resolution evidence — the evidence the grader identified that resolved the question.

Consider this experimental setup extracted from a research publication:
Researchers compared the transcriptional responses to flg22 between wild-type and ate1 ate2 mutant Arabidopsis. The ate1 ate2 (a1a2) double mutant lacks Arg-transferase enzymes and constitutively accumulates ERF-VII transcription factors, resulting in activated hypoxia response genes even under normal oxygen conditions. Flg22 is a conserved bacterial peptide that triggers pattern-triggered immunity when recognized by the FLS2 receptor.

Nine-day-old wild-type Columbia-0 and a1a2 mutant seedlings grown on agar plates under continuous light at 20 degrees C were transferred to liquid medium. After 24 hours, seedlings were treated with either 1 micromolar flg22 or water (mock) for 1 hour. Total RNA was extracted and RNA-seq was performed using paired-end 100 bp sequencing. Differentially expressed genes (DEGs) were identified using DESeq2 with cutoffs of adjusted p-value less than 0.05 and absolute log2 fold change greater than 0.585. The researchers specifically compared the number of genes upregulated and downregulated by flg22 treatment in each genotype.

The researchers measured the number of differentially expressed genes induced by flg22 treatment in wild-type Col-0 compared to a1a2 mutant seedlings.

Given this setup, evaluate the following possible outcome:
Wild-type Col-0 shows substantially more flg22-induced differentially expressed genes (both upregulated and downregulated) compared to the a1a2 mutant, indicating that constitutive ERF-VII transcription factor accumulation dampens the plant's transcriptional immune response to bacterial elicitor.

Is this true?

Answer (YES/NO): NO